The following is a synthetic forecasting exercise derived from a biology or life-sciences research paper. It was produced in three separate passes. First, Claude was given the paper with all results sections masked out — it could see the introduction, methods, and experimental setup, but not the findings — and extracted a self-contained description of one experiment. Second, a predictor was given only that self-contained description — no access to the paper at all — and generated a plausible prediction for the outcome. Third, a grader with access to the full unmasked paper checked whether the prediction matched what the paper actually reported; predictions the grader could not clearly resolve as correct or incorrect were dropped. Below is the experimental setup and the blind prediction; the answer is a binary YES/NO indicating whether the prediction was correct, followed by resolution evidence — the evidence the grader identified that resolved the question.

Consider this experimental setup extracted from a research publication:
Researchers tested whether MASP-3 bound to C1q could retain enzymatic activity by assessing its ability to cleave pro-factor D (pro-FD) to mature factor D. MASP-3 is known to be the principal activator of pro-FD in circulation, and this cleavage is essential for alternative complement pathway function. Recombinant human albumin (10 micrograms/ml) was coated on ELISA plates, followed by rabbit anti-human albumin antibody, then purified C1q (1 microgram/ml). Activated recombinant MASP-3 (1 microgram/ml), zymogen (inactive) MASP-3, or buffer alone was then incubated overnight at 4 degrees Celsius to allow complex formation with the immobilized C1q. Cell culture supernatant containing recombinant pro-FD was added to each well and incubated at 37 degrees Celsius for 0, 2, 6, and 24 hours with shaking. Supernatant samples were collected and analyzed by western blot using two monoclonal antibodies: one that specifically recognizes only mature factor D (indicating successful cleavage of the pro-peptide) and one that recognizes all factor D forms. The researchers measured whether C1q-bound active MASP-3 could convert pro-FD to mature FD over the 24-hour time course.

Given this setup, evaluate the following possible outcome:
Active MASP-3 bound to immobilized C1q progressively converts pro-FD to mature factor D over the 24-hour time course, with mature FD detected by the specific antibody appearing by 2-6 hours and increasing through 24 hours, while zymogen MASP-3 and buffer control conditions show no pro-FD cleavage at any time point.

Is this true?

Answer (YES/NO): NO